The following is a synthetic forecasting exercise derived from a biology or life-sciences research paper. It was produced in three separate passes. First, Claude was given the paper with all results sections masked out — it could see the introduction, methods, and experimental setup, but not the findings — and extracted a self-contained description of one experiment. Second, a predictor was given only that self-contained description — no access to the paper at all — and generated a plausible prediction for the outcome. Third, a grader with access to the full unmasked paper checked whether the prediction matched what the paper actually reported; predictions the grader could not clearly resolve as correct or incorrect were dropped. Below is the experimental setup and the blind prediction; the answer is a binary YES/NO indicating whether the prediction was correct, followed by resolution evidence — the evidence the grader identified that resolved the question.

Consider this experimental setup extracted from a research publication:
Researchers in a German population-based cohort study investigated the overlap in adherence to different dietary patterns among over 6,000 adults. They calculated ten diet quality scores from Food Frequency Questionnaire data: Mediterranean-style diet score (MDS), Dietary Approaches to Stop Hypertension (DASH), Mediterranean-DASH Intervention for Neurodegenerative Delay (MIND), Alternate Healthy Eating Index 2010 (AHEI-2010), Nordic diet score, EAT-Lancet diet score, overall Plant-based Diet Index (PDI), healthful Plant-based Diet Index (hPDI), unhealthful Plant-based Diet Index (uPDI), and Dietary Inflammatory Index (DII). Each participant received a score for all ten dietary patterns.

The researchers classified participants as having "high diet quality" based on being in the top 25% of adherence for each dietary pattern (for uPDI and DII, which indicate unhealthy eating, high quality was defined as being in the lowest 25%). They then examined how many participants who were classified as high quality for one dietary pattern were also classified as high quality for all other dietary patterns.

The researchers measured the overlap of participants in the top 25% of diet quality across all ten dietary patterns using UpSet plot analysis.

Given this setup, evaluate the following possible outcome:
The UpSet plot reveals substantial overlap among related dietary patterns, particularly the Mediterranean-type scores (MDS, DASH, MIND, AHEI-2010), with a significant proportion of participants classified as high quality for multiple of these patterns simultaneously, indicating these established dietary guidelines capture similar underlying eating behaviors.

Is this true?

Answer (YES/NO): NO